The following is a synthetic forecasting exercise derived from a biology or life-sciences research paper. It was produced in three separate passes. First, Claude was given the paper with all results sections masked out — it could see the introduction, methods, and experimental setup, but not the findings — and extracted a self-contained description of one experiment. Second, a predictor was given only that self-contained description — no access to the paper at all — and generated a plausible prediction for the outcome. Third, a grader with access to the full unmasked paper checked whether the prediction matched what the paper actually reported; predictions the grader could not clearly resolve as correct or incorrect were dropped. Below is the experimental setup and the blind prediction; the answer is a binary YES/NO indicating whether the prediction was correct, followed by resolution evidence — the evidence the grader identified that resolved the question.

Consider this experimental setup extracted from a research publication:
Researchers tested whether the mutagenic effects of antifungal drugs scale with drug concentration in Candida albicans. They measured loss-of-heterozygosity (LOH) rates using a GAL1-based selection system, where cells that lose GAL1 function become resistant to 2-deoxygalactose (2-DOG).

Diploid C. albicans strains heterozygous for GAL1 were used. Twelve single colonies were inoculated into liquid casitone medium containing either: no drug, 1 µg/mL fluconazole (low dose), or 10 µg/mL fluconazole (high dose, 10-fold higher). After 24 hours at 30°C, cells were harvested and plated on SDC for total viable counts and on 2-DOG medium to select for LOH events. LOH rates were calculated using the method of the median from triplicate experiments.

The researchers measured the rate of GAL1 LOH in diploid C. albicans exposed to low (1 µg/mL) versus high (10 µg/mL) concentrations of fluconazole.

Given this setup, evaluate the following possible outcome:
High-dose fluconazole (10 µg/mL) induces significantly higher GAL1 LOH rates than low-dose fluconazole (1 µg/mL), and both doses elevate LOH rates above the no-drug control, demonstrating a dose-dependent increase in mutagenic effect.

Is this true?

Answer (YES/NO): NO